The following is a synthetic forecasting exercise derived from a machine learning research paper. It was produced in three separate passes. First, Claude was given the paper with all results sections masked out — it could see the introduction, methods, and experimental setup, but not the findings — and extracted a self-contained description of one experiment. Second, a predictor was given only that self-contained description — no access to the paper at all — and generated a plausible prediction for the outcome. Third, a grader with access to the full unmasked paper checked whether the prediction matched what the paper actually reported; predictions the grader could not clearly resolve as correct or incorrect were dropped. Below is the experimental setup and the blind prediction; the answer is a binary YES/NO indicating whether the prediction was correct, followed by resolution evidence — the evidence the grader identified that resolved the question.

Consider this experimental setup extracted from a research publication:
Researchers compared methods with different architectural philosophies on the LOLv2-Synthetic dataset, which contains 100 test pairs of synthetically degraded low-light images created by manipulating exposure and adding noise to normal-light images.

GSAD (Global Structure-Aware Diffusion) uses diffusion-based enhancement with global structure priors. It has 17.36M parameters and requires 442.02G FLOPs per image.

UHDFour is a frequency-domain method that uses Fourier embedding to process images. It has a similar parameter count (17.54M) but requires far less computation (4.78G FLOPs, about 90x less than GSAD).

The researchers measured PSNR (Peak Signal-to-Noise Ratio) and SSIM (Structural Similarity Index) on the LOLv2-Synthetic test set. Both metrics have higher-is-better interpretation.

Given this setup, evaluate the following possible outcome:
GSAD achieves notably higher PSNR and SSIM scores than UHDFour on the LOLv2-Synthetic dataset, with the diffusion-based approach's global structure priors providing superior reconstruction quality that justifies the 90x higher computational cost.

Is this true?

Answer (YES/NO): NO